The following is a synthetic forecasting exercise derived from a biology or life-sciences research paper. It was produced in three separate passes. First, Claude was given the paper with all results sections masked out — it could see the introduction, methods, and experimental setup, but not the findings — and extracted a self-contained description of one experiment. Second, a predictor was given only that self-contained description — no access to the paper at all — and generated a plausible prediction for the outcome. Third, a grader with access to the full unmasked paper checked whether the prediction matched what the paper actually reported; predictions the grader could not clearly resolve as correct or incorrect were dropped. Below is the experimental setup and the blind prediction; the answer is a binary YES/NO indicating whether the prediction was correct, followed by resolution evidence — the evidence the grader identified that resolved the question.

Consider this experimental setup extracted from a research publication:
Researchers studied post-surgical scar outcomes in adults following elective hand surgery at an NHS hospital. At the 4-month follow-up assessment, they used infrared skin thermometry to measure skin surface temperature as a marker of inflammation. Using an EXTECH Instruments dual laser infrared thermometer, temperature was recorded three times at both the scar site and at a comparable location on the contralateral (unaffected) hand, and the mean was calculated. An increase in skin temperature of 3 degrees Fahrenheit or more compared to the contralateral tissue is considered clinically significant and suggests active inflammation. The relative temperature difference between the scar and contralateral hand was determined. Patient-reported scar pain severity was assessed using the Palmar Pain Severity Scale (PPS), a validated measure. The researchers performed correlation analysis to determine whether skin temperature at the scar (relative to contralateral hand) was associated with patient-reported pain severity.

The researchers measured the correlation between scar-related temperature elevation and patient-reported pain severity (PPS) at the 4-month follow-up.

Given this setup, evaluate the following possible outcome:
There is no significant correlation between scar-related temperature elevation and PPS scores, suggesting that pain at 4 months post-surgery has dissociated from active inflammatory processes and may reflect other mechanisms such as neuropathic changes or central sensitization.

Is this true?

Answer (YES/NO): YES